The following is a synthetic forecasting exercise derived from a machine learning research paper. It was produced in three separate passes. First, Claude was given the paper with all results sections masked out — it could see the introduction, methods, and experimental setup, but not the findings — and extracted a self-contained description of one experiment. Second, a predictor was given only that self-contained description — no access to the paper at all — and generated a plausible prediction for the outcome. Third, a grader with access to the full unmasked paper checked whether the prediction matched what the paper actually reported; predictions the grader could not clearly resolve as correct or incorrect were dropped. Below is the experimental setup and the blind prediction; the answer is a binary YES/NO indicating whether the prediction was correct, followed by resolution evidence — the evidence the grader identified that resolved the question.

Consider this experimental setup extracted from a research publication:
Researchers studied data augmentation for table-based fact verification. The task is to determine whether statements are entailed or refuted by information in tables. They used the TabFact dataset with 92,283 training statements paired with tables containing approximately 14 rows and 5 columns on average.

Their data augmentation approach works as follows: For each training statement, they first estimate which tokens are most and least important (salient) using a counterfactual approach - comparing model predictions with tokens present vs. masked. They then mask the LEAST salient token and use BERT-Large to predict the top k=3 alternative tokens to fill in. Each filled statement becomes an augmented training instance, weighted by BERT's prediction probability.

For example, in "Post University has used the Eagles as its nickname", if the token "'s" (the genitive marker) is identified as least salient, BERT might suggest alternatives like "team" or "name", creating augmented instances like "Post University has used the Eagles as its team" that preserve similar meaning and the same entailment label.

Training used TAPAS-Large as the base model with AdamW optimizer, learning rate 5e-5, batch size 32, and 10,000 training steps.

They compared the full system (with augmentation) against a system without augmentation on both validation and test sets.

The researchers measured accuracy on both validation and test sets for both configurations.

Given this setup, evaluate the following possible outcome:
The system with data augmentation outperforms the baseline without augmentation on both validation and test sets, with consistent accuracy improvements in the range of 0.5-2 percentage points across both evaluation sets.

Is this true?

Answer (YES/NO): NO